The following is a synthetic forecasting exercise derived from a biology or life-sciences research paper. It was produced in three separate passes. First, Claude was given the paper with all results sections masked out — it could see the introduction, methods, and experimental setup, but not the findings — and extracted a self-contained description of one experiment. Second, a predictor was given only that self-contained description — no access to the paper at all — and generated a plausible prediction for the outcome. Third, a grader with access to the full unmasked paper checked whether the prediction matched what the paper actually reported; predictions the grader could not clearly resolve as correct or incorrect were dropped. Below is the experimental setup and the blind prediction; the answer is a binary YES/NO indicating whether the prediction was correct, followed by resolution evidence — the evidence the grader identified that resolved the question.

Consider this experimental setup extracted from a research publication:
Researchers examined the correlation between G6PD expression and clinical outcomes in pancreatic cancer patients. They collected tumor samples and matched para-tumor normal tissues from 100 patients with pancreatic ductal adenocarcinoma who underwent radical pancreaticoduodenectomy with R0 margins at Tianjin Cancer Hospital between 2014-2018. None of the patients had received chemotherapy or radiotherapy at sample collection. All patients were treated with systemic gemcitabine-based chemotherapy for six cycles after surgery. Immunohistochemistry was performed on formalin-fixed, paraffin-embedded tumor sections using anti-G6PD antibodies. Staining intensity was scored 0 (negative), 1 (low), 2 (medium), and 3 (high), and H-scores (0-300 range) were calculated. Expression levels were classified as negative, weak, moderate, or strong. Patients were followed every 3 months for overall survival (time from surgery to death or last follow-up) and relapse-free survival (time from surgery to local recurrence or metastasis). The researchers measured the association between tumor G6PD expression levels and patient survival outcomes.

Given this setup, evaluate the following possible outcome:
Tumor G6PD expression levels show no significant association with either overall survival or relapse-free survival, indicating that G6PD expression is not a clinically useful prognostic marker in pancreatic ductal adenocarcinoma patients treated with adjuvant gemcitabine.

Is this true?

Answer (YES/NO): NO